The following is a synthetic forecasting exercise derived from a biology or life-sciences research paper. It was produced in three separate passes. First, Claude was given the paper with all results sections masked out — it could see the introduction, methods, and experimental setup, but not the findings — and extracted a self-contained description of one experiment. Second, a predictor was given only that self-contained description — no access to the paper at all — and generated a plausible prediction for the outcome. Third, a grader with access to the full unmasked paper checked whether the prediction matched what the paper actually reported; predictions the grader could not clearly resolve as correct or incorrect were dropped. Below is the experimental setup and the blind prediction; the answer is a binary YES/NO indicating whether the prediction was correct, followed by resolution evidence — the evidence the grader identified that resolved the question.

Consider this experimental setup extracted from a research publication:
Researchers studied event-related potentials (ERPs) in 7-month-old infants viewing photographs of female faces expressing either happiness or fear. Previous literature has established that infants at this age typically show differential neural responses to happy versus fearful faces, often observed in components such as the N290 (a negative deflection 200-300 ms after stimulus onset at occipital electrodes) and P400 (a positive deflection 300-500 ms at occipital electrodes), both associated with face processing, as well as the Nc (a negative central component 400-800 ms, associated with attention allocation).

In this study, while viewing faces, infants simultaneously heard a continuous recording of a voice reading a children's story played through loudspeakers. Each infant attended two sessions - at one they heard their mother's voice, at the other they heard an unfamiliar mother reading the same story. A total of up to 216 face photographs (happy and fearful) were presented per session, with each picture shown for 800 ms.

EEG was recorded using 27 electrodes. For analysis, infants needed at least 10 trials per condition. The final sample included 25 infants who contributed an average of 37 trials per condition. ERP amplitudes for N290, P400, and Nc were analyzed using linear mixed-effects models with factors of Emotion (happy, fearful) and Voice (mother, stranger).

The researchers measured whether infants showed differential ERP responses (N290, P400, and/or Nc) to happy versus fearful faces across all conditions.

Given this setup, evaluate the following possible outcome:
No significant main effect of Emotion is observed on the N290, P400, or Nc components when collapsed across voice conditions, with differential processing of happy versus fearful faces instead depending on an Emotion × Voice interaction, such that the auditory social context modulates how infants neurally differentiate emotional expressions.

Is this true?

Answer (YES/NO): NO